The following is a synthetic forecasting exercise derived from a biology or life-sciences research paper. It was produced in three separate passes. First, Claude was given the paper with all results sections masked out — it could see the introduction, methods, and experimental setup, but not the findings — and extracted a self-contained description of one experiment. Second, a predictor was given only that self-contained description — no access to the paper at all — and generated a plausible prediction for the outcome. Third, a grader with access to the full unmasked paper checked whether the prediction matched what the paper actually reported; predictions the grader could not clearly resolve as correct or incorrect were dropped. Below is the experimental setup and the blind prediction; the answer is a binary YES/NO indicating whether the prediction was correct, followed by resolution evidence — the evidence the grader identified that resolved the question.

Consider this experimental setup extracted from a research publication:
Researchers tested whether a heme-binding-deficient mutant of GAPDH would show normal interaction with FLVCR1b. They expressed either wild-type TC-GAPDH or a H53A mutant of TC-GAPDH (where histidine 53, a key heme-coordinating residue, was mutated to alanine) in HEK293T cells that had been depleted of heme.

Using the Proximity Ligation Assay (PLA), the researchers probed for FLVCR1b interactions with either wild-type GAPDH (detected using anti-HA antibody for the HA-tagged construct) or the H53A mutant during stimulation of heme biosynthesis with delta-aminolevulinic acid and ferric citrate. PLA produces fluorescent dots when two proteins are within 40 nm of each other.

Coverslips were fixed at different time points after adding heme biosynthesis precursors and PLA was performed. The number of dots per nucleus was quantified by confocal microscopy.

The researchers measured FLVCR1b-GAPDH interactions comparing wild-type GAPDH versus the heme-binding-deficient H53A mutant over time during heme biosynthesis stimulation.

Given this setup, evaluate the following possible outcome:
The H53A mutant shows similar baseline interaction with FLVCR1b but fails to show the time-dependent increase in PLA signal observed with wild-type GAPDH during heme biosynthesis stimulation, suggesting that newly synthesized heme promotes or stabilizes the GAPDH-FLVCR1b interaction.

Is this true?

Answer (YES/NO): NO